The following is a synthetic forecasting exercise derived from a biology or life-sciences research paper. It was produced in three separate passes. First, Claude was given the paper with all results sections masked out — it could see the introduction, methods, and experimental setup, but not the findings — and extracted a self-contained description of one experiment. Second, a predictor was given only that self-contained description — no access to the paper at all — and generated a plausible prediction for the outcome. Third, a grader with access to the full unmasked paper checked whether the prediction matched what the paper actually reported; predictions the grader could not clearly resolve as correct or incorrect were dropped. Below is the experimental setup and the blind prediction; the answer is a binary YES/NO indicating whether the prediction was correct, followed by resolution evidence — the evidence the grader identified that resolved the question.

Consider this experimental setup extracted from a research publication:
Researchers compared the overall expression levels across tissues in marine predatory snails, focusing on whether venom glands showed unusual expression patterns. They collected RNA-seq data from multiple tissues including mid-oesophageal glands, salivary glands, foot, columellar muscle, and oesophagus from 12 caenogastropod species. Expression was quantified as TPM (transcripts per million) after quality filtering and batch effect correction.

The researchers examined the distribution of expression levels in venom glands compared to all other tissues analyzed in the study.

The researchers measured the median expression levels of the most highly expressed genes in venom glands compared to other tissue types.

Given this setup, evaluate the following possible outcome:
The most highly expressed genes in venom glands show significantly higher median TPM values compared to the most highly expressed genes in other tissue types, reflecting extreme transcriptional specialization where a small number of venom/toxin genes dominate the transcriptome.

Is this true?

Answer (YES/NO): YES